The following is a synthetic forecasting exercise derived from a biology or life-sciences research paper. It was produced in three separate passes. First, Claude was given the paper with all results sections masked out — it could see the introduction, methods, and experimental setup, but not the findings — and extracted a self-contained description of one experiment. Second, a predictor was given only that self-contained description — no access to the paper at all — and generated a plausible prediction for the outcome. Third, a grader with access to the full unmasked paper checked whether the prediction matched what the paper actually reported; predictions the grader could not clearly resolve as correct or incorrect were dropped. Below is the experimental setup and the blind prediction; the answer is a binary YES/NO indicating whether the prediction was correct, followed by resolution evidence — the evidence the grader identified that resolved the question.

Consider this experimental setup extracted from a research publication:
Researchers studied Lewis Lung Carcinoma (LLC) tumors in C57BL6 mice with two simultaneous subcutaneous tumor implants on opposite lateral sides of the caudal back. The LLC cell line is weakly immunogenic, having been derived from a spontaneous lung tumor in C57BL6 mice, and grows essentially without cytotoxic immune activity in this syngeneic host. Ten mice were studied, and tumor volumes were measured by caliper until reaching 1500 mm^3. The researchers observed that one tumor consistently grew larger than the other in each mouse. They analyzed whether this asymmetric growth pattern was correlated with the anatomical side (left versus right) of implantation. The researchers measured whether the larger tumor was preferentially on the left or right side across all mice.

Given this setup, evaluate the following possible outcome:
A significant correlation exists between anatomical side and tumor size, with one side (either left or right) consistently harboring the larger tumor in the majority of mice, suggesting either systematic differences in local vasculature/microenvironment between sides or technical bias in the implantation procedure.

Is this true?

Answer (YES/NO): NO